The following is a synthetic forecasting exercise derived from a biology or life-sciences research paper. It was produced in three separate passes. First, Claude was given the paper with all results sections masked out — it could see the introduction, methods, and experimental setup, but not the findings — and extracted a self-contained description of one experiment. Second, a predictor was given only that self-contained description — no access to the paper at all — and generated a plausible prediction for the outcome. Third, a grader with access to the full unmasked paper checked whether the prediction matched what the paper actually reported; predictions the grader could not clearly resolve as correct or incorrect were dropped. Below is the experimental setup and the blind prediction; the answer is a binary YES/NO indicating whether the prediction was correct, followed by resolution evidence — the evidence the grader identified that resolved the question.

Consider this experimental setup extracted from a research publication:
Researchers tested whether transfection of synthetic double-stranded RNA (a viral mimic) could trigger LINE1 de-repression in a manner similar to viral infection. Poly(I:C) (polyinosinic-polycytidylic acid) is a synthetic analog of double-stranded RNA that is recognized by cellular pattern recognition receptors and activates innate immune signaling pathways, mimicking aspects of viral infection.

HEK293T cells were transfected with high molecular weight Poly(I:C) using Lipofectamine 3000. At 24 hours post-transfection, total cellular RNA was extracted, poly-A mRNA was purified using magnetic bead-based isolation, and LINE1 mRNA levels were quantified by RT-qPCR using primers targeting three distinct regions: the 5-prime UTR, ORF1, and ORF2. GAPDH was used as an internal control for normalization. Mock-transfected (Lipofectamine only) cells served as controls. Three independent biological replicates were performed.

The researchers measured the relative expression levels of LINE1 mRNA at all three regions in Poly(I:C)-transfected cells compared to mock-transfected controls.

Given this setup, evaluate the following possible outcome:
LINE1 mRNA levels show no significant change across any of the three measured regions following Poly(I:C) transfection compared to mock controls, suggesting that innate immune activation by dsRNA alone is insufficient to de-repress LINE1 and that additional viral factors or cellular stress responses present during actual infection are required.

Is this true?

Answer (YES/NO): NO